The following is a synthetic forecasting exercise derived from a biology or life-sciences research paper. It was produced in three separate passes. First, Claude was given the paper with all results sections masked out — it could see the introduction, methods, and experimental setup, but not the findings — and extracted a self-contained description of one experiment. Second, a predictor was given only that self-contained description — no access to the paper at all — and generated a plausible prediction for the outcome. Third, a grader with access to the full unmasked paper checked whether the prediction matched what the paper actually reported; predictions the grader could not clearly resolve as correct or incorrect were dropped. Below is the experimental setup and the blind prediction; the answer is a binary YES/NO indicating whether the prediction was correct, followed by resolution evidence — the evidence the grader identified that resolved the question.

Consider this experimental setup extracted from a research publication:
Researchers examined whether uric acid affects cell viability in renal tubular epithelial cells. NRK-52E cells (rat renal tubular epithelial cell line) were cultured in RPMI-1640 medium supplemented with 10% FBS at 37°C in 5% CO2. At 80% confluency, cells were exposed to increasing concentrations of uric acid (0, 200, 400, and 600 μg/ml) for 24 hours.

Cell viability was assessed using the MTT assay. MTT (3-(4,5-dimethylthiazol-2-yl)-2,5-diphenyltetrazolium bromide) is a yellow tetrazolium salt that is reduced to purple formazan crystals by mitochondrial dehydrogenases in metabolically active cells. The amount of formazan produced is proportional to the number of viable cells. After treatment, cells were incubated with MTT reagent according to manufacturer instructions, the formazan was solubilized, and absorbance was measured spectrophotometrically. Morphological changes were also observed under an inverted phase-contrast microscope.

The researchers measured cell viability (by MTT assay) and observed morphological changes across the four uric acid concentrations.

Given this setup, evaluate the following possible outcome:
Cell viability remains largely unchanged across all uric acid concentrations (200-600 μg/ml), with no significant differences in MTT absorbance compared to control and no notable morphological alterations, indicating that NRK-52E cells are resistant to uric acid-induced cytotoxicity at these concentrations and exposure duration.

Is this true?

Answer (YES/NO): NO